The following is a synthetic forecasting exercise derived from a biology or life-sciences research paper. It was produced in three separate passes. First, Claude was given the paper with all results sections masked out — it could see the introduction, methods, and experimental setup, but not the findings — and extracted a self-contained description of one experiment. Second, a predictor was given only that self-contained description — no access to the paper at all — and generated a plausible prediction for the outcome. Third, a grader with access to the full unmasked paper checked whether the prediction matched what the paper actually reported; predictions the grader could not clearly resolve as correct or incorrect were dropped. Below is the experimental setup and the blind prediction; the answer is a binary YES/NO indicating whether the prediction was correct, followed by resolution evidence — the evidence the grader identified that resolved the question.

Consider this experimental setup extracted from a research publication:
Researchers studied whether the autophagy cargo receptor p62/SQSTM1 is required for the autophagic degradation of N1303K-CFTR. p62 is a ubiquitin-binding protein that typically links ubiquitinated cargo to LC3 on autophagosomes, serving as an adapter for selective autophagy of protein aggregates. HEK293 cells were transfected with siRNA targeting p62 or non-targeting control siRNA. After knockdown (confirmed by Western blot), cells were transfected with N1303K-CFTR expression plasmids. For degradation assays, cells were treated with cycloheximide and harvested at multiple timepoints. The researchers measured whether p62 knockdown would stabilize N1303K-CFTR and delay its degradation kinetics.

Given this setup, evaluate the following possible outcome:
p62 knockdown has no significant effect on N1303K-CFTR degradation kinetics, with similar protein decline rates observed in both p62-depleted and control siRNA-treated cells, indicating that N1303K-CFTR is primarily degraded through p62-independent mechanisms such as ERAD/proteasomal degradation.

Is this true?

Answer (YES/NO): NO